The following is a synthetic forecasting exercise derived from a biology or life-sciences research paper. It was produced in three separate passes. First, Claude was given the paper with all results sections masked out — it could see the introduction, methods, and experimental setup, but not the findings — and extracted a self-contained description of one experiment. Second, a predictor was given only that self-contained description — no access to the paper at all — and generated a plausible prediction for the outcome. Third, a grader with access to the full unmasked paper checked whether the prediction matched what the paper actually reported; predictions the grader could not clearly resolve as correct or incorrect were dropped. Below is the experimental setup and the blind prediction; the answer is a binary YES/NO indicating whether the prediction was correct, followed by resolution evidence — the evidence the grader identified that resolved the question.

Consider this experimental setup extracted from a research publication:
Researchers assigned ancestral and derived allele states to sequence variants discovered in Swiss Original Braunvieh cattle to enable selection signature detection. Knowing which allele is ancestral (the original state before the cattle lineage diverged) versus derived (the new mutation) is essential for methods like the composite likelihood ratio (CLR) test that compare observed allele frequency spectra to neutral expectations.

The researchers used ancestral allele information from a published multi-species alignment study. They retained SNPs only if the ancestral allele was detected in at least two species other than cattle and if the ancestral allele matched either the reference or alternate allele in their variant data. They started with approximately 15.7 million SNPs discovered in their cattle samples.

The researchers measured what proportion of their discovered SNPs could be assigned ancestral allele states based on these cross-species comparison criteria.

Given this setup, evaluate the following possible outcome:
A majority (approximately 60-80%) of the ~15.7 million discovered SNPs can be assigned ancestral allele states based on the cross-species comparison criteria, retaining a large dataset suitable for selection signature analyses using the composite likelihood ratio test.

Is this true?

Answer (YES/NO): NO